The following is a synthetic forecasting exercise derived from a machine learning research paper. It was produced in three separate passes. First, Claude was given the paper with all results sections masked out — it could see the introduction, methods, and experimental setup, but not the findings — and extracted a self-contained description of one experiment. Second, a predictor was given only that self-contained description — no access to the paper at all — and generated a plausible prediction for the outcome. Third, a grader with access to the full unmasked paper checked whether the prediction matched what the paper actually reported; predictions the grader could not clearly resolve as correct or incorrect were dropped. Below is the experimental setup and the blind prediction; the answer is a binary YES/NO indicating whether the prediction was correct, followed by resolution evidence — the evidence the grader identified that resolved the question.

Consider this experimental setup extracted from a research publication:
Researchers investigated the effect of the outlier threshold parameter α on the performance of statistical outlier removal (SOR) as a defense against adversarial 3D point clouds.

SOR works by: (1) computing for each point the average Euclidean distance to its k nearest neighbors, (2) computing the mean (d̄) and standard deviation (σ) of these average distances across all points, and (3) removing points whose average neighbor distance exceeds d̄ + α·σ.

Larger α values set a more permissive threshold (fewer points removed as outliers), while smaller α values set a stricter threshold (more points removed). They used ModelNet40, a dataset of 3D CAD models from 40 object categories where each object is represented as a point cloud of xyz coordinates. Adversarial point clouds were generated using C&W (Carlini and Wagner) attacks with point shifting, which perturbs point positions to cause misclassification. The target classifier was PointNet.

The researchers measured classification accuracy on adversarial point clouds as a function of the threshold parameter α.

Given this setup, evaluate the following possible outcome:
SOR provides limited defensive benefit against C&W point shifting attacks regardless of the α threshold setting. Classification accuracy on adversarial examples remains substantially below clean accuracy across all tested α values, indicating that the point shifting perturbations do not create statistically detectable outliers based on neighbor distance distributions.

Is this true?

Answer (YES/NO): NO